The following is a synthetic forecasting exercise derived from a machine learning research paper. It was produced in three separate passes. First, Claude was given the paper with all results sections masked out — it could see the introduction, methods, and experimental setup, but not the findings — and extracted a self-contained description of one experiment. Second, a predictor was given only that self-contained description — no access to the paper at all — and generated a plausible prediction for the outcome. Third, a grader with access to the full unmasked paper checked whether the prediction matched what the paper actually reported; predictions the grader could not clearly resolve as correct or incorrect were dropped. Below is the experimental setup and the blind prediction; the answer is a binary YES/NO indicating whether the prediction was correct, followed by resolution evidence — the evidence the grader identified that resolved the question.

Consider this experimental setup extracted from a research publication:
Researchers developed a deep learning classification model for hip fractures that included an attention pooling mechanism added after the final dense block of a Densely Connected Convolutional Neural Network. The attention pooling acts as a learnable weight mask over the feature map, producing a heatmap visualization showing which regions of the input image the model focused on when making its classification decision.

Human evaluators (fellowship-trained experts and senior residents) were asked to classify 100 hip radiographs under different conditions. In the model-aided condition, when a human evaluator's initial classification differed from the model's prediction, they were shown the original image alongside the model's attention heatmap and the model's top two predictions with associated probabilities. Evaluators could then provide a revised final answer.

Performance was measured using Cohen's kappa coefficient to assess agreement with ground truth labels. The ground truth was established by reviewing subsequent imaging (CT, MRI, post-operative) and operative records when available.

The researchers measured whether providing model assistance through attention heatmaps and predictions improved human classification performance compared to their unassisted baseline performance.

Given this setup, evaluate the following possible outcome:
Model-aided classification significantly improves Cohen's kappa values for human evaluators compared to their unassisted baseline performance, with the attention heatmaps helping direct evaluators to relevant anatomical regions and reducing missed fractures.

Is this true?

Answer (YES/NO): NO